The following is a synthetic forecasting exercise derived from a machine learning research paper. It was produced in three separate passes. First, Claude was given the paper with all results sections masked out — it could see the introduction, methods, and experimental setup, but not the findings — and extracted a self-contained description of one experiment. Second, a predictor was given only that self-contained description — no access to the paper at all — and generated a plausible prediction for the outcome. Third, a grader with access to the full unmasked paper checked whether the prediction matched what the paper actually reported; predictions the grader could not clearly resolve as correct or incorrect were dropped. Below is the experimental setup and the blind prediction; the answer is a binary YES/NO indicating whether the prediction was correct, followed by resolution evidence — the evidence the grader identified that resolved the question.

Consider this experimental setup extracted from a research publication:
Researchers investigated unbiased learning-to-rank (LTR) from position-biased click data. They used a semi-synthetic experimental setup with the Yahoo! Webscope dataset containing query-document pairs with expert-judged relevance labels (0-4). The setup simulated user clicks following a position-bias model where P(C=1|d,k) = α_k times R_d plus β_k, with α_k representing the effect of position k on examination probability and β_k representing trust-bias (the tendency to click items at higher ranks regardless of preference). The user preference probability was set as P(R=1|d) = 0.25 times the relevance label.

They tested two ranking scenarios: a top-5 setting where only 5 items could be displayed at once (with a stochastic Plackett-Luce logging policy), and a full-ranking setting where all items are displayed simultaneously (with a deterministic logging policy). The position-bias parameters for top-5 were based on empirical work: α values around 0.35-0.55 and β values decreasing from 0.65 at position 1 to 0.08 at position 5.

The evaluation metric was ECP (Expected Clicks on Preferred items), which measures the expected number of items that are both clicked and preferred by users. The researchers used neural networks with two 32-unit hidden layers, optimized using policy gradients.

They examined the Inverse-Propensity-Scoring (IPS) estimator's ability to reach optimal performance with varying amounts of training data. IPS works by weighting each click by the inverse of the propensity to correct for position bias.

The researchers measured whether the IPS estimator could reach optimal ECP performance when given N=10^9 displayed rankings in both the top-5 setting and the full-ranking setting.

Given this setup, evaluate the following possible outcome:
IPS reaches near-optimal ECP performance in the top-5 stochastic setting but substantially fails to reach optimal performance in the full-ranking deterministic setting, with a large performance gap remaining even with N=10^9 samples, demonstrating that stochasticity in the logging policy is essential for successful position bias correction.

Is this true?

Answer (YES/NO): NO